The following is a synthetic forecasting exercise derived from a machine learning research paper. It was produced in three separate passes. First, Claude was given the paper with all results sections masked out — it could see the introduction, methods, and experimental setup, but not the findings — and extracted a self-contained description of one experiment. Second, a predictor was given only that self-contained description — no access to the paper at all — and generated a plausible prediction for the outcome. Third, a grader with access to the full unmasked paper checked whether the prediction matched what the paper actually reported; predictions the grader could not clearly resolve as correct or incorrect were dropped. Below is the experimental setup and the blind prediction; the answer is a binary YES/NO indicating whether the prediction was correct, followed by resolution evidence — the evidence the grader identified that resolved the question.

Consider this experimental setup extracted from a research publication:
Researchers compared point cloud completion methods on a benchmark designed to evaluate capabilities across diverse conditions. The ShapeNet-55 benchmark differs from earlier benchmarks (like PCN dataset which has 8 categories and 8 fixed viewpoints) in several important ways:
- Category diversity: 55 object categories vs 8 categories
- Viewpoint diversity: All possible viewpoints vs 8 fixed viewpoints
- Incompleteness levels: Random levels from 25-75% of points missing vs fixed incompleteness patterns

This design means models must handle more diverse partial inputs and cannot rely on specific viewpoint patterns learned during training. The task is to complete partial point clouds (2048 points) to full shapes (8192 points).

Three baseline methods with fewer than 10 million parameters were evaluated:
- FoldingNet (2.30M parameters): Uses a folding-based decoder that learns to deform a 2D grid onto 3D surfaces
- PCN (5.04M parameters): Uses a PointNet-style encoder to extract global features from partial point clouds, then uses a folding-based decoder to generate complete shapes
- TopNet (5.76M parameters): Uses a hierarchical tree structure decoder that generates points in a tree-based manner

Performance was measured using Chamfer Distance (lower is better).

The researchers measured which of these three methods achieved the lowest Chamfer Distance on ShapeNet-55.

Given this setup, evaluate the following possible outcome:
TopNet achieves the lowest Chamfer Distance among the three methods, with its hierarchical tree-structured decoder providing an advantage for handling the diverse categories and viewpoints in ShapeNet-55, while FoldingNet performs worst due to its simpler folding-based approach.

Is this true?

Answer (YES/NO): NO